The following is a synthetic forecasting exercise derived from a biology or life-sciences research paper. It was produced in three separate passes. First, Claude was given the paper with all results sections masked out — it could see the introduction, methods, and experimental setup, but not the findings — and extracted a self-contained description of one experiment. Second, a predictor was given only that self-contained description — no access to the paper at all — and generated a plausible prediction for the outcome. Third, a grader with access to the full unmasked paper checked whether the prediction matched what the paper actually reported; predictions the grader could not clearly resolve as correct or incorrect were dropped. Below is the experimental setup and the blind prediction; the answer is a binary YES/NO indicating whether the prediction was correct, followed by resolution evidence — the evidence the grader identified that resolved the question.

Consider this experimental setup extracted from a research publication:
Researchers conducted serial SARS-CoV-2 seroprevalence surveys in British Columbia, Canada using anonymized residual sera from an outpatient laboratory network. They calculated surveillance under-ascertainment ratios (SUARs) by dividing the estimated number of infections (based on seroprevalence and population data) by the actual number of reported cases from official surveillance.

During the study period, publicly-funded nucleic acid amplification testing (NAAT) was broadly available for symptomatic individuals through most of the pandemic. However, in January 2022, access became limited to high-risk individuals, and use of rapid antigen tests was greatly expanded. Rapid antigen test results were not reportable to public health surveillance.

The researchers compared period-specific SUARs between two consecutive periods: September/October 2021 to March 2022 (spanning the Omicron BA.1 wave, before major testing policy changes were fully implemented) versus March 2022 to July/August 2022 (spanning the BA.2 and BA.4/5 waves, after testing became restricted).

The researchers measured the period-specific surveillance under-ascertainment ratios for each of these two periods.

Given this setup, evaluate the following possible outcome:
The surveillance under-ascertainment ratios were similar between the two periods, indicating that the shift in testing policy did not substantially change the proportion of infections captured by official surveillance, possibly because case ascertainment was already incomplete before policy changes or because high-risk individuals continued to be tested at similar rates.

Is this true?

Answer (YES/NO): NO